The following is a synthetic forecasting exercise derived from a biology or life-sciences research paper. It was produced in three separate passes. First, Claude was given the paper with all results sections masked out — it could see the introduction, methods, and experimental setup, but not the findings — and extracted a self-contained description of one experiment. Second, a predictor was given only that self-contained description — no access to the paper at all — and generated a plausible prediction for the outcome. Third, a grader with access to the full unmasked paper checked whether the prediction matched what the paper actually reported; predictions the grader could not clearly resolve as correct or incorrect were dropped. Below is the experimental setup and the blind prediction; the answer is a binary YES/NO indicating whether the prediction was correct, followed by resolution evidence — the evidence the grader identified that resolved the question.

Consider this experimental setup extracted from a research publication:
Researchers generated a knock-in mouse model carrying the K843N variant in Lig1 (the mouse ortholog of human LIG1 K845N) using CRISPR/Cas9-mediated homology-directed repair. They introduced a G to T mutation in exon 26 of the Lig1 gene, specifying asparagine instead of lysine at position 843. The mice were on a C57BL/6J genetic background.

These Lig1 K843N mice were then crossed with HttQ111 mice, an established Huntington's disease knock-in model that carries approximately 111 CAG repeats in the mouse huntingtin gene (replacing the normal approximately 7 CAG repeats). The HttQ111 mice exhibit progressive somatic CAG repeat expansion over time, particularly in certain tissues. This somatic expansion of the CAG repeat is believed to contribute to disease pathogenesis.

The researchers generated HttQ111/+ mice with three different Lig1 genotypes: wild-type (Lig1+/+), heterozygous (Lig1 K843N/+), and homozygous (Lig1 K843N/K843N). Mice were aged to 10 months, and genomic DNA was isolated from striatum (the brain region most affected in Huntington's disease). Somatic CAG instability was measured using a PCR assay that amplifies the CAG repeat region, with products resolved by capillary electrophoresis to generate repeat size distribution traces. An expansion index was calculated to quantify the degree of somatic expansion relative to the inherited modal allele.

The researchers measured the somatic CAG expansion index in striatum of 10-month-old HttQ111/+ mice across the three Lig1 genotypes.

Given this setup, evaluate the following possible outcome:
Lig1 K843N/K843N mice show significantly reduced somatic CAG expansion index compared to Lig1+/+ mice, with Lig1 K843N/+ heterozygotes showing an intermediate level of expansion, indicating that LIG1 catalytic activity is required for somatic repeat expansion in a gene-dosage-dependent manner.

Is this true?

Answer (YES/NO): NO